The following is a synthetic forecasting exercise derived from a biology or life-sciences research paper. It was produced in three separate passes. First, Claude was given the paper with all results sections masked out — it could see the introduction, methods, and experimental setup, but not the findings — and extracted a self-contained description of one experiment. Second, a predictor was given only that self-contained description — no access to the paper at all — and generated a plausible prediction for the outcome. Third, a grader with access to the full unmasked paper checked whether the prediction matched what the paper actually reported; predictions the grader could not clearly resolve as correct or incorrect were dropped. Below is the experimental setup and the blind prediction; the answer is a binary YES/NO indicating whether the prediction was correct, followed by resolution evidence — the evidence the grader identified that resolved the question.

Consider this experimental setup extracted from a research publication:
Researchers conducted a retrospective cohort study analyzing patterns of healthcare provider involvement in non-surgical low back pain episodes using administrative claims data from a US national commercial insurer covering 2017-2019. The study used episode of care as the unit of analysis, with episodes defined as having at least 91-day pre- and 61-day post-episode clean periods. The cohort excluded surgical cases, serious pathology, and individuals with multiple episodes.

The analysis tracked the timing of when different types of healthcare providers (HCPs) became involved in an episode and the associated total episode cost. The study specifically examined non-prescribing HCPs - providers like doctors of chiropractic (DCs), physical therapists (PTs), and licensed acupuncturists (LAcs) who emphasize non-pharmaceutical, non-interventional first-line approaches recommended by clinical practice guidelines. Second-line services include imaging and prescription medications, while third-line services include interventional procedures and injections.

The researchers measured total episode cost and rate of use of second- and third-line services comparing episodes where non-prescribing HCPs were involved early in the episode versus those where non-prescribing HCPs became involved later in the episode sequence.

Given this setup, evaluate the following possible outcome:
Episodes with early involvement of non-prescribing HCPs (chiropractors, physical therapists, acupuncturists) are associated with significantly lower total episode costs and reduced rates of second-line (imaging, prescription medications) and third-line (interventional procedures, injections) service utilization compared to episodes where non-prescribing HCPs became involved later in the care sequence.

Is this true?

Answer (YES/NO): YES